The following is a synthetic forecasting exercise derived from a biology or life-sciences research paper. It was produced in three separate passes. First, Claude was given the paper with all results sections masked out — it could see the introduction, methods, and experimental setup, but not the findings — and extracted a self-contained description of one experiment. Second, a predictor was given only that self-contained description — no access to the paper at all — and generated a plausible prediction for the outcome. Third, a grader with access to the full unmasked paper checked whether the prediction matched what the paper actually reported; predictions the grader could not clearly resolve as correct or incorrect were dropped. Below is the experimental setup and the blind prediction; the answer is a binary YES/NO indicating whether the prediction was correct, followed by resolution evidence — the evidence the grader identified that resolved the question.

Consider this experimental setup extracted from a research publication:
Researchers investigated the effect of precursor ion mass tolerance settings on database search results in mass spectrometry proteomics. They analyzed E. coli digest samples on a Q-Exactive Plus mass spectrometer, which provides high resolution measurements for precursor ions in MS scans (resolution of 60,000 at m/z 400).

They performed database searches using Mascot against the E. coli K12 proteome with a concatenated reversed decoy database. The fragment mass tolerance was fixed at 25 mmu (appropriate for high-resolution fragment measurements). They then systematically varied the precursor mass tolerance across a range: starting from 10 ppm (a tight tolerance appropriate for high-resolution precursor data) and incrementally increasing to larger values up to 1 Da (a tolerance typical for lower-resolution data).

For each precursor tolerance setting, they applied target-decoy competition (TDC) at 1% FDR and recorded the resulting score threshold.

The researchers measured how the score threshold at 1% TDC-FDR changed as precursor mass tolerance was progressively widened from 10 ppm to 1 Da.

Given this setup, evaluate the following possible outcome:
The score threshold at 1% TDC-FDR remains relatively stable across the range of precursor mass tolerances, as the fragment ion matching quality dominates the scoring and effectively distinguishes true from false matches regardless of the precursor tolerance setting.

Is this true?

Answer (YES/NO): NO